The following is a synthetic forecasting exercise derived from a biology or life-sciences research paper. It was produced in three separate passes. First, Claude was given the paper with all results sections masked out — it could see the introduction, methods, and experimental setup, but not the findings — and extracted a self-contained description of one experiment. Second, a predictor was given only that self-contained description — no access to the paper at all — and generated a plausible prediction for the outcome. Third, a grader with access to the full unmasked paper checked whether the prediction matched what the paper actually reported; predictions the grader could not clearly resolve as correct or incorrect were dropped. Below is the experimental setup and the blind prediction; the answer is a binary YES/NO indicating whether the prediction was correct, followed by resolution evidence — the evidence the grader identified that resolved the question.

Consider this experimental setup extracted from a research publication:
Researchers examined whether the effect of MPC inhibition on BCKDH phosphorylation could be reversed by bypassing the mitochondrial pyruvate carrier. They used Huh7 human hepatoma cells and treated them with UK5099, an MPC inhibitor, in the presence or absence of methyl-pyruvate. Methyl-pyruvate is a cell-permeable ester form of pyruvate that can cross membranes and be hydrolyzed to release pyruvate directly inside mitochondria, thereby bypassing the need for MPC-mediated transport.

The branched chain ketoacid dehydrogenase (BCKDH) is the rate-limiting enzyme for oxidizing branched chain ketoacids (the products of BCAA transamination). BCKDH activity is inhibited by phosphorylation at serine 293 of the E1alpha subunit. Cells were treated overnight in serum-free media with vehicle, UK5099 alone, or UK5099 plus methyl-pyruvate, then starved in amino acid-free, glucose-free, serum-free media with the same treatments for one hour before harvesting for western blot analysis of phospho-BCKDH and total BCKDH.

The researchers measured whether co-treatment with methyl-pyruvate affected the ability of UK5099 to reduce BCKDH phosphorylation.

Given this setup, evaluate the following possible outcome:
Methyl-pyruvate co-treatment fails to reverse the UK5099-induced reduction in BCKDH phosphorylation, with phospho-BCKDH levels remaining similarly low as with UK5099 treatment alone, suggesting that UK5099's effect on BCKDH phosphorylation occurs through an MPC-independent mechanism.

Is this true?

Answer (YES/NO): NO